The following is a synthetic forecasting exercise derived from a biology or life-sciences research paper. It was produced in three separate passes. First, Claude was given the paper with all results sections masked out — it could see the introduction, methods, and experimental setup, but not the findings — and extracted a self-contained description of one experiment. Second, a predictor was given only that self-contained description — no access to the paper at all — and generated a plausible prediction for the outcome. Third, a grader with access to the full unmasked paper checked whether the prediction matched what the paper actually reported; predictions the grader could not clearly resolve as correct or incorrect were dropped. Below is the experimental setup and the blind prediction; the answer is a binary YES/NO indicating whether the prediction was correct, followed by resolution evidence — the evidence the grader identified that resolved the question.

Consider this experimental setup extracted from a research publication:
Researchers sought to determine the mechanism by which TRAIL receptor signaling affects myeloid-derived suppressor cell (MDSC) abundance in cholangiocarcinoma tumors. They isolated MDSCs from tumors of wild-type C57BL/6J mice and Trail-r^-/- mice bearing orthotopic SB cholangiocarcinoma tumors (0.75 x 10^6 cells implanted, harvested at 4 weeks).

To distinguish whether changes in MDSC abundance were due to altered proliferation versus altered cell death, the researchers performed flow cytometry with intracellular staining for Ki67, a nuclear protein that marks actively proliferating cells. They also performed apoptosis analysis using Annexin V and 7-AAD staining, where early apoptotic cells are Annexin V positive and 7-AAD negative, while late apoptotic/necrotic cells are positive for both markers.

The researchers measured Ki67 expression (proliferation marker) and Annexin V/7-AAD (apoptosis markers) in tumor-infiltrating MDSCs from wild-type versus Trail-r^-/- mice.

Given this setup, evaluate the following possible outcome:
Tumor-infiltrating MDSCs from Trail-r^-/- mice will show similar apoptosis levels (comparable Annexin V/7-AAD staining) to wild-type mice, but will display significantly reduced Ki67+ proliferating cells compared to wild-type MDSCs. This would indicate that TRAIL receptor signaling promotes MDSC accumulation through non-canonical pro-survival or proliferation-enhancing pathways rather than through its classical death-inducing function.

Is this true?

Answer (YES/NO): YES